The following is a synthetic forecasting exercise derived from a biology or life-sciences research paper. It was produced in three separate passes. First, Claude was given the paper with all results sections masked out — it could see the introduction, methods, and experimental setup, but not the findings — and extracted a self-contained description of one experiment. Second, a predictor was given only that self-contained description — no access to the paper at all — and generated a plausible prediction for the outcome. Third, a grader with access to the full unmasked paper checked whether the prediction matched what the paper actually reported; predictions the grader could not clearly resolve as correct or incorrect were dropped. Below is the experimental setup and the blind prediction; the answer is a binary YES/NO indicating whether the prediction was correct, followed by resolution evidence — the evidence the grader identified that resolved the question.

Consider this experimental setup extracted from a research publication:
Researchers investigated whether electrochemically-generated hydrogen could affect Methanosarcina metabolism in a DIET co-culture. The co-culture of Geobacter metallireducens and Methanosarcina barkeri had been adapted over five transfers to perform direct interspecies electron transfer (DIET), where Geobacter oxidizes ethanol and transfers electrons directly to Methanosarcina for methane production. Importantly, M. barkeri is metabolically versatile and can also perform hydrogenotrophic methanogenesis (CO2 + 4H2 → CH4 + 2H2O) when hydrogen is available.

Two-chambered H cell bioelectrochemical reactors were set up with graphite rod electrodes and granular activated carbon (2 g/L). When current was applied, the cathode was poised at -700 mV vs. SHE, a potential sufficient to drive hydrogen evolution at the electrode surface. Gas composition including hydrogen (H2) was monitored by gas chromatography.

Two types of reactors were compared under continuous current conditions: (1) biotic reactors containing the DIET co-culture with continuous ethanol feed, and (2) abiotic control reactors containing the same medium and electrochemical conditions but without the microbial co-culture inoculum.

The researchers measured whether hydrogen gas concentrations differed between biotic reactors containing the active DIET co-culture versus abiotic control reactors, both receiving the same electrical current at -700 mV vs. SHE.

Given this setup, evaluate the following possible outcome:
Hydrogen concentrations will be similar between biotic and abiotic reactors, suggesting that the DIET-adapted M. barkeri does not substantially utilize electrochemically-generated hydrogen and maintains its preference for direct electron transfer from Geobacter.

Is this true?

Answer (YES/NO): NO